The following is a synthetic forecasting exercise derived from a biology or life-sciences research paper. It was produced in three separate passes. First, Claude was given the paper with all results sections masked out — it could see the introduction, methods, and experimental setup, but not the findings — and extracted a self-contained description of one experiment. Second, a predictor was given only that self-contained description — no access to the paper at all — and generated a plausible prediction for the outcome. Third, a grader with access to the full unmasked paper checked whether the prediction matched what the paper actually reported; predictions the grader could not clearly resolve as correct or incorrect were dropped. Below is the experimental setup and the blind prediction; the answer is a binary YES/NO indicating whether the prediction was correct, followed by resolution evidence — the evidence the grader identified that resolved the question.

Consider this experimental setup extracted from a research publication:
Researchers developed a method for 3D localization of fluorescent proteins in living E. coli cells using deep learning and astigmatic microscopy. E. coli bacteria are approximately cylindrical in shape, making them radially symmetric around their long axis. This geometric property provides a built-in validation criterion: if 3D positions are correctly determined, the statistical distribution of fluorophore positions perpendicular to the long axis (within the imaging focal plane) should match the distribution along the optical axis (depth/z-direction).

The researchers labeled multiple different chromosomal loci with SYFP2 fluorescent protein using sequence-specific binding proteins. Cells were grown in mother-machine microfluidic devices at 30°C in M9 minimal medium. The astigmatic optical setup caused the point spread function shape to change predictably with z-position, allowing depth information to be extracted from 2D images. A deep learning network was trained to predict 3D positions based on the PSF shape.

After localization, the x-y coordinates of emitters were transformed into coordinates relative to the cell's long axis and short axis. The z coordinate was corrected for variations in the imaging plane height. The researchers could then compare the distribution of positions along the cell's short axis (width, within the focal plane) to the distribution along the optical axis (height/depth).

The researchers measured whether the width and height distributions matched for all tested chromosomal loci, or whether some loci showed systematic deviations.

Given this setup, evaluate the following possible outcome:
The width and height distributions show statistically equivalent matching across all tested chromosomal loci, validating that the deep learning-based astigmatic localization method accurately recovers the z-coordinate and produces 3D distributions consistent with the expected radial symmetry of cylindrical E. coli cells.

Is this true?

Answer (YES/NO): YES